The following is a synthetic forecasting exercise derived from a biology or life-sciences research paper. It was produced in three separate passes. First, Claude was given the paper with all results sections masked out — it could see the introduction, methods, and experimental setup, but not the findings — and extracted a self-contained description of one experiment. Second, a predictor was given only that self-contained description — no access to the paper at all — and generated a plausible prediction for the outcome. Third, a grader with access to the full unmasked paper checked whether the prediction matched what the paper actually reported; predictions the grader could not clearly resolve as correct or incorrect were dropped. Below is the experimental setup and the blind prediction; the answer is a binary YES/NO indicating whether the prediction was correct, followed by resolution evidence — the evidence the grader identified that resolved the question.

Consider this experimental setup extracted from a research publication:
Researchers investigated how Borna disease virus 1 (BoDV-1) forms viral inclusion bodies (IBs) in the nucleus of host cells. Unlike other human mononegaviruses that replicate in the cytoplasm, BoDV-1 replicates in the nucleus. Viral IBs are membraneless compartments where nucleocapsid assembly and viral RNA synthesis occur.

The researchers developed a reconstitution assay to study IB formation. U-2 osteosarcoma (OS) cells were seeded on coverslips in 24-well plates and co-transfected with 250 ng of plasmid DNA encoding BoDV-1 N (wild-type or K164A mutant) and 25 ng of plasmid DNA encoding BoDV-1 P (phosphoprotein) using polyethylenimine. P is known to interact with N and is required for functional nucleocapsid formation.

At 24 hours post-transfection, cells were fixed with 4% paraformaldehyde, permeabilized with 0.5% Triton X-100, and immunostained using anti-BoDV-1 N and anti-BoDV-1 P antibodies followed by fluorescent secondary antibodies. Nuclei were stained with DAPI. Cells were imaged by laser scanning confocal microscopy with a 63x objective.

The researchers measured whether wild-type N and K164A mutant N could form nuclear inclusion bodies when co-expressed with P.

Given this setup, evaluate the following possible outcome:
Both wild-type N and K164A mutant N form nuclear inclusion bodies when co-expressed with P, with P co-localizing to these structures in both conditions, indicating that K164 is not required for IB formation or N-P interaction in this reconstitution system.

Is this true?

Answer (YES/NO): NO